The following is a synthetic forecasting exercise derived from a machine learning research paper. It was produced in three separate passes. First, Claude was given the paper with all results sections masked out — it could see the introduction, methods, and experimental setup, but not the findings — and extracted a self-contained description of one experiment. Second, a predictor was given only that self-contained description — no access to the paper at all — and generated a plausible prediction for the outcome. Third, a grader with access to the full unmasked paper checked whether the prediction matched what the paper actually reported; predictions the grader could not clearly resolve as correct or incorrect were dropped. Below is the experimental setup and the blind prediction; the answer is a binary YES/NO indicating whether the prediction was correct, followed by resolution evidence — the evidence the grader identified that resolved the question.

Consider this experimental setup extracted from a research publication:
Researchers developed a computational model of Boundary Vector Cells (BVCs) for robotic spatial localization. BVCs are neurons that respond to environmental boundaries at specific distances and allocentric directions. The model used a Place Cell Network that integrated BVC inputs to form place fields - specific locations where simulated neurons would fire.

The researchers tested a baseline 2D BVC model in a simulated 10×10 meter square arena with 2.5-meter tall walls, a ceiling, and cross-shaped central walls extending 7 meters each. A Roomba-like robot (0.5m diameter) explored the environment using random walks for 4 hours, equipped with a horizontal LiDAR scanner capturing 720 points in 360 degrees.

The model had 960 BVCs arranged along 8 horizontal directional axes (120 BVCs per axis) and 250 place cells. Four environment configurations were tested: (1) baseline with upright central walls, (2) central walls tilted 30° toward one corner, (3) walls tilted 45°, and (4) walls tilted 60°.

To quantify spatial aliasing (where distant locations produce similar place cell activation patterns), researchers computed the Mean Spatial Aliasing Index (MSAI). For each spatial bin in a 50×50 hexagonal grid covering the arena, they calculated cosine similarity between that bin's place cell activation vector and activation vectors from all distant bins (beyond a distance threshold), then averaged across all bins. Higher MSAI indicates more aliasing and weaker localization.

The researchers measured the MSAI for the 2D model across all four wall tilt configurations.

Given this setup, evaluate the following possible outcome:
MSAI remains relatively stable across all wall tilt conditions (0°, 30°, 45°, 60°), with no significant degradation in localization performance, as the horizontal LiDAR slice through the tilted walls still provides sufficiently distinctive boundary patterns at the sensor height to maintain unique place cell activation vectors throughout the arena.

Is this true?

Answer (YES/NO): YES